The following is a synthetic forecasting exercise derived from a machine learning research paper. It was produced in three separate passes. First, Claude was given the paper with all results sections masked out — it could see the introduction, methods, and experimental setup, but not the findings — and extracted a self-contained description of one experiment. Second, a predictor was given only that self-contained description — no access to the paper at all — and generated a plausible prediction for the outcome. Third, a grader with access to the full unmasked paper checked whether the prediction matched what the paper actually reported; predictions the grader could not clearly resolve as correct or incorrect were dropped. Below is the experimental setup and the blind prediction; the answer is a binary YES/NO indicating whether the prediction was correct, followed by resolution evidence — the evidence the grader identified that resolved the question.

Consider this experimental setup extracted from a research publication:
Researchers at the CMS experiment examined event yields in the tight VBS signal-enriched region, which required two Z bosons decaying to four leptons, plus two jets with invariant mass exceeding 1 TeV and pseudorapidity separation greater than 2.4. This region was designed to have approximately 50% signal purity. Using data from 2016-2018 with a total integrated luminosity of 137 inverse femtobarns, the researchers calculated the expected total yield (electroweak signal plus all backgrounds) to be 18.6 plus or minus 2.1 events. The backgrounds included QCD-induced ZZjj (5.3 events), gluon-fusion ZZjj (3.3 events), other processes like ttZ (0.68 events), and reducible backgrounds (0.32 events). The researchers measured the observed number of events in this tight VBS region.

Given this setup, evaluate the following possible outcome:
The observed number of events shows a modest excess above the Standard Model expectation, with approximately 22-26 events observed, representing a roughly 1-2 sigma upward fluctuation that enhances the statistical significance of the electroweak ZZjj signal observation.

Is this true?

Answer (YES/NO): NO